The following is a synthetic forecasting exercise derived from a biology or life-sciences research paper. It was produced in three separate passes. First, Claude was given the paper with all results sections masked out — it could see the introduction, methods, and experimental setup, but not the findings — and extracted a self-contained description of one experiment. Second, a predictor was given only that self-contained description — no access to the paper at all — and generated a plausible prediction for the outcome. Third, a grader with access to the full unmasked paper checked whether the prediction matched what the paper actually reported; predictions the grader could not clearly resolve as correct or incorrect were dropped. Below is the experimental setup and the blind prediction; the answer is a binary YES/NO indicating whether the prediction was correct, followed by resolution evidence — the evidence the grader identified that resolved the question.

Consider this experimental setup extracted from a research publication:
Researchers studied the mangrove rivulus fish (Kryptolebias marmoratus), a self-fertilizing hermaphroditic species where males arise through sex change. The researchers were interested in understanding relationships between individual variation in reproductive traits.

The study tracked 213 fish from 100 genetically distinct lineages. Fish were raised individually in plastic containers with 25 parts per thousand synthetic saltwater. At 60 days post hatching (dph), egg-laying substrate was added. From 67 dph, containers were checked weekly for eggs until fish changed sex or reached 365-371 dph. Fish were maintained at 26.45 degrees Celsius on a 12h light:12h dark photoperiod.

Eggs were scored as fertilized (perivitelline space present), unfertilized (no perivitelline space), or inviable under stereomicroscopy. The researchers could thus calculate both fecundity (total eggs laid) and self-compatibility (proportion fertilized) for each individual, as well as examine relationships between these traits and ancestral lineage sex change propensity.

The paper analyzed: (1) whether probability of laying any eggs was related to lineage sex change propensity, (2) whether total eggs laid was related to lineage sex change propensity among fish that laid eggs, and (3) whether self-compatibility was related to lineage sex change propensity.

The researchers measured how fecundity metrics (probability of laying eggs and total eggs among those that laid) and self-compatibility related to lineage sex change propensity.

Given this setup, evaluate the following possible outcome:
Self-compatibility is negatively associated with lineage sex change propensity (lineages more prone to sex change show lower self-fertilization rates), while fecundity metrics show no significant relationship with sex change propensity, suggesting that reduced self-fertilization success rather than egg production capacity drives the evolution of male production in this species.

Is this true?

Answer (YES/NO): NO